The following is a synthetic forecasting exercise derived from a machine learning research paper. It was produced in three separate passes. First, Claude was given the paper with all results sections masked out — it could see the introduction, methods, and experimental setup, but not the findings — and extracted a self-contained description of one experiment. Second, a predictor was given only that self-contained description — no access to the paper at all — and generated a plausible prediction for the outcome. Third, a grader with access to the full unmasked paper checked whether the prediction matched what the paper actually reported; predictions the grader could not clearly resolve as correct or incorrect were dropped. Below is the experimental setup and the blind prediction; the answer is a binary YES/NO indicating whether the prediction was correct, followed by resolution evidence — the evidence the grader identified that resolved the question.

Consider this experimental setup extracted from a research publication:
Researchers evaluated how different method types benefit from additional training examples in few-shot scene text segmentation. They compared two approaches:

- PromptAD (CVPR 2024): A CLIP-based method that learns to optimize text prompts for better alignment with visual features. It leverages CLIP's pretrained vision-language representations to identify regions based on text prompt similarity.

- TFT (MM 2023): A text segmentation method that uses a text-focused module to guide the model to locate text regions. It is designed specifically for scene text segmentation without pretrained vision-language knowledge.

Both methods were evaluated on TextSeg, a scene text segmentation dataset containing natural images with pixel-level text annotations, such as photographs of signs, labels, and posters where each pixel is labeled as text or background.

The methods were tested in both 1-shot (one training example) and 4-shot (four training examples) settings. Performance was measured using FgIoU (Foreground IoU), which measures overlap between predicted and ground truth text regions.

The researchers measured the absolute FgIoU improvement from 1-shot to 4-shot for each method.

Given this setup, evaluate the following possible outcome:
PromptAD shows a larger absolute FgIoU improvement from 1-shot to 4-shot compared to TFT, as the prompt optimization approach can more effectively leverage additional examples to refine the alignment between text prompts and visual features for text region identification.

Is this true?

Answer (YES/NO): NO